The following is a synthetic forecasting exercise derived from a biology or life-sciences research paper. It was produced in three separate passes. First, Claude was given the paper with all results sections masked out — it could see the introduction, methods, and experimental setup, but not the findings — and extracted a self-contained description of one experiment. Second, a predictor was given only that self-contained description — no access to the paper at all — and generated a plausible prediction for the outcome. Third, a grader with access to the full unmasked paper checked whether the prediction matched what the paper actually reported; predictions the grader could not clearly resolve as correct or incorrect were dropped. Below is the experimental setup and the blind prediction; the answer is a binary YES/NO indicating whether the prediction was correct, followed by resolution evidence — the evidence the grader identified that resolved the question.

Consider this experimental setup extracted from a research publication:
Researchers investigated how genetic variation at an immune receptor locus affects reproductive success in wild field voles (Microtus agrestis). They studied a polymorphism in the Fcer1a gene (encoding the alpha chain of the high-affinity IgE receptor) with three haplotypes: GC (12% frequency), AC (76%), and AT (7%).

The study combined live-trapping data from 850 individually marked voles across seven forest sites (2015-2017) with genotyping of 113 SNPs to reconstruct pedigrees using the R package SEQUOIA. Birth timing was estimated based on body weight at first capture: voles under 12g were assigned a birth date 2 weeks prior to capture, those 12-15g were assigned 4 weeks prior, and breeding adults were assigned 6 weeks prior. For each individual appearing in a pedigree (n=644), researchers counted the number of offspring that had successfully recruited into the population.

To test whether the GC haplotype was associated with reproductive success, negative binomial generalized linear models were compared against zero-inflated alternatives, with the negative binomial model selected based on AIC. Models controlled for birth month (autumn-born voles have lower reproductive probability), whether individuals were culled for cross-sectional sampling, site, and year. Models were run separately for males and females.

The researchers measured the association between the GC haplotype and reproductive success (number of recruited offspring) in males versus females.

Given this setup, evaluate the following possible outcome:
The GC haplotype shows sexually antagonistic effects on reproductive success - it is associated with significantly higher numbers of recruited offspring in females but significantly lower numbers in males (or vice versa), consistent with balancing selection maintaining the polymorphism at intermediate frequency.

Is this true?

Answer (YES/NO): NO